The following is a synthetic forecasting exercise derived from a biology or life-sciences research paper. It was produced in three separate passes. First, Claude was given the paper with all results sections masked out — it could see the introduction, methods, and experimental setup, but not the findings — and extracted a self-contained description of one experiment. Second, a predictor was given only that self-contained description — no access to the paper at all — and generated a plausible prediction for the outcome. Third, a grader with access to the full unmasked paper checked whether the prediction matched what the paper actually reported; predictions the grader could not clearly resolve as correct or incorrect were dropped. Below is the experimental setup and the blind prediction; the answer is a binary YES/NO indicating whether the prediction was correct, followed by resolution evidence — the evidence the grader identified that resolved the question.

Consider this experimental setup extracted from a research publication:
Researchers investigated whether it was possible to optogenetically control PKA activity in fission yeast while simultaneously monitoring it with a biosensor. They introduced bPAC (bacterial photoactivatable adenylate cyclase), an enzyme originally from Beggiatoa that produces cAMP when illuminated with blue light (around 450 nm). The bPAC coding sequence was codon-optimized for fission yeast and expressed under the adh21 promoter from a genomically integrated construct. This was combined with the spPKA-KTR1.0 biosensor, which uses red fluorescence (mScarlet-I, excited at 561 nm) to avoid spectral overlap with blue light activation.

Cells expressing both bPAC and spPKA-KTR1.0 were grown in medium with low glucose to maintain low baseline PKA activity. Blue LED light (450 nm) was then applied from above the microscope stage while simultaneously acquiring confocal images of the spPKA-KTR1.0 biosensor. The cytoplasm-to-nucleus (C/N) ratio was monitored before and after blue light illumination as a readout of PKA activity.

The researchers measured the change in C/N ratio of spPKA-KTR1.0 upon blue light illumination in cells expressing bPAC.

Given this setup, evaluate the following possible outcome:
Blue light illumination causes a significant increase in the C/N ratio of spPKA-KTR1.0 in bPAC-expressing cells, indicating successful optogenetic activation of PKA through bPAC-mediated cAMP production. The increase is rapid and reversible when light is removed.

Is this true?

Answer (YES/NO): YES